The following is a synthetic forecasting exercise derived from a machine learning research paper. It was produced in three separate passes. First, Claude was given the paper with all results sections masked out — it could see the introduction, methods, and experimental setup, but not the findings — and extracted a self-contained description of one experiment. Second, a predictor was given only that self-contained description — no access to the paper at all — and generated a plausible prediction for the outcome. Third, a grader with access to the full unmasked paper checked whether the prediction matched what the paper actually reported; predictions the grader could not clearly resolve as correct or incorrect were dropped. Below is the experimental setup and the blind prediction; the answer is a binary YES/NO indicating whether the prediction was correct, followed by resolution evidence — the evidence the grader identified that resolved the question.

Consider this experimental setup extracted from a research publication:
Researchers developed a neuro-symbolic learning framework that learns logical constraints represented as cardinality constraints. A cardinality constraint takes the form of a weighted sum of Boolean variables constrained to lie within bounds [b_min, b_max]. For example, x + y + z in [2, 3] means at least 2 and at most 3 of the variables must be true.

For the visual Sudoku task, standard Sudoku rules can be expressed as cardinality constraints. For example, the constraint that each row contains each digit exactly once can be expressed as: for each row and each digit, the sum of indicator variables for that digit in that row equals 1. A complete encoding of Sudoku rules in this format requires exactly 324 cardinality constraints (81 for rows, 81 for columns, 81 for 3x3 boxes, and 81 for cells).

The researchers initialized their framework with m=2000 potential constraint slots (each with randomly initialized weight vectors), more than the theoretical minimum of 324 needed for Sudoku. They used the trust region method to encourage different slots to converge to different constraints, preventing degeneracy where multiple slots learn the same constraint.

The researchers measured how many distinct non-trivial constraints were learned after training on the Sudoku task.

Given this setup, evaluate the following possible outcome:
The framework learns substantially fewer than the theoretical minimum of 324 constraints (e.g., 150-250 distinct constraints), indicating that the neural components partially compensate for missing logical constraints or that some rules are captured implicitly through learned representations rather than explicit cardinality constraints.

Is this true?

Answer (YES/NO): NO